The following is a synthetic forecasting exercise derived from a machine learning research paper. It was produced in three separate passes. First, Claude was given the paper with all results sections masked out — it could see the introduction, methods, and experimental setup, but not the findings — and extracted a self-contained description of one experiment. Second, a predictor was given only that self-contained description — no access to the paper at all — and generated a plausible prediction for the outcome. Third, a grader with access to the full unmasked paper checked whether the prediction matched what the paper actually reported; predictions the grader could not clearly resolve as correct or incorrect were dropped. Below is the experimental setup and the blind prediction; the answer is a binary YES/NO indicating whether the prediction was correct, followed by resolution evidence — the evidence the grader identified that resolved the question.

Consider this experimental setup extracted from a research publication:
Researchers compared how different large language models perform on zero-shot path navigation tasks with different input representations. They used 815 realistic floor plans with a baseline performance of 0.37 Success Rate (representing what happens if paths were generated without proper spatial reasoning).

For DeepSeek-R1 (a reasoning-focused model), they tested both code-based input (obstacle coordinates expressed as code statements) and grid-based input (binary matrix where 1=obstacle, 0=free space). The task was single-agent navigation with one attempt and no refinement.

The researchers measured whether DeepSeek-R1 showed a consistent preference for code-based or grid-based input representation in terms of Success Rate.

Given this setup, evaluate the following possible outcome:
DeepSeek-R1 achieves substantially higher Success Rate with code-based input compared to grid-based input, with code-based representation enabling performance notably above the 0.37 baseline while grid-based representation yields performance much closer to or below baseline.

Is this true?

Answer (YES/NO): NO